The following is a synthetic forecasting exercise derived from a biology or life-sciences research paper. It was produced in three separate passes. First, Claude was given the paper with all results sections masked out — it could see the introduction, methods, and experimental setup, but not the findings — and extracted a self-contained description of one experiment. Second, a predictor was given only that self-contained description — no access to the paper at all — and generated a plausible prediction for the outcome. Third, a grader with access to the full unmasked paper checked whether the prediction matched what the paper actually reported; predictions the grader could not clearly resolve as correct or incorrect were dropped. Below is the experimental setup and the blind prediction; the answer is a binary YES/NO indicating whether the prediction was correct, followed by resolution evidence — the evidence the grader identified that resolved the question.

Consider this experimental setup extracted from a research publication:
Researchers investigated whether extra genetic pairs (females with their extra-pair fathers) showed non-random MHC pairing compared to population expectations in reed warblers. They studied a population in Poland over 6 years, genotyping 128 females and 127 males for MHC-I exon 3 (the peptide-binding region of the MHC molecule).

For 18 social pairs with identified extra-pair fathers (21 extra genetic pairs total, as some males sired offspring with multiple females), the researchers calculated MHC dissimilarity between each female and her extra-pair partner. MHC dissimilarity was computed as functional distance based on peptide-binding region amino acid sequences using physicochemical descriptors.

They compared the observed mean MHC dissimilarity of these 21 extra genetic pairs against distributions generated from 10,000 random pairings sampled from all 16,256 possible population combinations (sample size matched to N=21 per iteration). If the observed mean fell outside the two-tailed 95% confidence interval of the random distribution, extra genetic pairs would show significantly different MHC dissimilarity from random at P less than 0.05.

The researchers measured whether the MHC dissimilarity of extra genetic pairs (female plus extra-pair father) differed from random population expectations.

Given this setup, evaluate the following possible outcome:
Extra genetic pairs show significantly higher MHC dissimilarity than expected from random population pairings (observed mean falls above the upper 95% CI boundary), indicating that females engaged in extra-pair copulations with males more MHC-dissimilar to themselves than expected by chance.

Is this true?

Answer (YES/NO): NO